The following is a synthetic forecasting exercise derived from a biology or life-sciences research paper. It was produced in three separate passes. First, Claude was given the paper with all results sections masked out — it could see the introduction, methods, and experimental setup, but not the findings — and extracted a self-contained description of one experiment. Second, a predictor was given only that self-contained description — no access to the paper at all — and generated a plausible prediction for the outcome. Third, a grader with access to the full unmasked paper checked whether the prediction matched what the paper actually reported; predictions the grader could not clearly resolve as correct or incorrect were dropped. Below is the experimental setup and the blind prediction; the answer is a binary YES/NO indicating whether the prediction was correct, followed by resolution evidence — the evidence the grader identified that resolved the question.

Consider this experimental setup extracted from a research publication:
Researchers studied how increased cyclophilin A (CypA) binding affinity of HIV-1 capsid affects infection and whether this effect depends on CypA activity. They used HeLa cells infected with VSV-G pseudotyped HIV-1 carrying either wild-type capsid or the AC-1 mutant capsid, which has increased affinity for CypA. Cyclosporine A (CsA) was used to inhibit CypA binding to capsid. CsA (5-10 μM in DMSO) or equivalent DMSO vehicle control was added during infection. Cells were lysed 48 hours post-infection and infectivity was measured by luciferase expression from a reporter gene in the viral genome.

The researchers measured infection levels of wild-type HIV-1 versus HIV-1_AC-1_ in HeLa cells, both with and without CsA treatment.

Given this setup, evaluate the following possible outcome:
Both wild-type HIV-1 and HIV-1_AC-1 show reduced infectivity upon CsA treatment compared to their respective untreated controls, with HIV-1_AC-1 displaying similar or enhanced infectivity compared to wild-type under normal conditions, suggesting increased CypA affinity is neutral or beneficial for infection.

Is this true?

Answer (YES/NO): NO